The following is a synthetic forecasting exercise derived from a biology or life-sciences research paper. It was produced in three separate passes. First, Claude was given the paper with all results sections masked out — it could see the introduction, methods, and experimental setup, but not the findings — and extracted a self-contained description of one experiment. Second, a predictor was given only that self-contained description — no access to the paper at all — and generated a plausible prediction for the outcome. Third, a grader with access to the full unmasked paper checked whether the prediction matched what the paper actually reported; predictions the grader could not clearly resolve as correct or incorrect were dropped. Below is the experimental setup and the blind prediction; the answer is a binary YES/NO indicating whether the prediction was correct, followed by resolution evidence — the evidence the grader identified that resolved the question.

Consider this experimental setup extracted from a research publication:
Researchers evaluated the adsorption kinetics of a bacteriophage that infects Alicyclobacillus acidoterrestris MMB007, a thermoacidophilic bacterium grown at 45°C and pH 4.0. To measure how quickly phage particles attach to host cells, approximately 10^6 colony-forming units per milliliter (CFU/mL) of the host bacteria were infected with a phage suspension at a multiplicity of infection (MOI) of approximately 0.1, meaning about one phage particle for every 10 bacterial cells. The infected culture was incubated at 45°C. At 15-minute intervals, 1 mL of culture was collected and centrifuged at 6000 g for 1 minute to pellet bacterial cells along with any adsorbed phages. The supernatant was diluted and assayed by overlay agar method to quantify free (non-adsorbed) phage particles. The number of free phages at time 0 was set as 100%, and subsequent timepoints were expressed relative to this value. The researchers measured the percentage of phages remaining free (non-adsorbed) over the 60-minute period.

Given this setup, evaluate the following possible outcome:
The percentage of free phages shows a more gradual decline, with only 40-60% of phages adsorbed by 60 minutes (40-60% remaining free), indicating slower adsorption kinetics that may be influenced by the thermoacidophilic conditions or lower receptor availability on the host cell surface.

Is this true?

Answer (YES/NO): NO